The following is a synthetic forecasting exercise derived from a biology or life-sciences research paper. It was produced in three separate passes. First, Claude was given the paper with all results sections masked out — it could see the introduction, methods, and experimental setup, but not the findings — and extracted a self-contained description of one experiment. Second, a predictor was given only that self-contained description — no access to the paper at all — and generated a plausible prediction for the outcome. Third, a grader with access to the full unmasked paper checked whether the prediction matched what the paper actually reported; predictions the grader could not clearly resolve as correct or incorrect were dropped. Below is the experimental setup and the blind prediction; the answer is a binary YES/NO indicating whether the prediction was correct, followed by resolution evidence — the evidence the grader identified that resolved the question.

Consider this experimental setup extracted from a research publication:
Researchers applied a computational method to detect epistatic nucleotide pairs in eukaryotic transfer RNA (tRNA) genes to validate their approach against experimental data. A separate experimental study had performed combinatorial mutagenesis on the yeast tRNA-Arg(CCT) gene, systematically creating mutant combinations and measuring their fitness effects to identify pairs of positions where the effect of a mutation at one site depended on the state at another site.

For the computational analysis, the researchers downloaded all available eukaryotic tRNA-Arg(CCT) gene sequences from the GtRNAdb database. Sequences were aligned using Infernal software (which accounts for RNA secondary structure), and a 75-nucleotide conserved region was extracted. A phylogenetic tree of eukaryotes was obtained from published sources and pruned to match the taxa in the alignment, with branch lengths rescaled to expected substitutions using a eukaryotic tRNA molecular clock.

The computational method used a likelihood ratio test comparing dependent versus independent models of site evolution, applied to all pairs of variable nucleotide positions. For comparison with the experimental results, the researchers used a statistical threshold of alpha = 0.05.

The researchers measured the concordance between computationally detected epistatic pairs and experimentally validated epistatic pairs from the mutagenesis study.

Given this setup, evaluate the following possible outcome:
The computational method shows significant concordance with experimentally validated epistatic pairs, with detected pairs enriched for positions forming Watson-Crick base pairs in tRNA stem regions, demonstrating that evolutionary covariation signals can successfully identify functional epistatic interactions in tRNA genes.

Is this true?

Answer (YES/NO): NO